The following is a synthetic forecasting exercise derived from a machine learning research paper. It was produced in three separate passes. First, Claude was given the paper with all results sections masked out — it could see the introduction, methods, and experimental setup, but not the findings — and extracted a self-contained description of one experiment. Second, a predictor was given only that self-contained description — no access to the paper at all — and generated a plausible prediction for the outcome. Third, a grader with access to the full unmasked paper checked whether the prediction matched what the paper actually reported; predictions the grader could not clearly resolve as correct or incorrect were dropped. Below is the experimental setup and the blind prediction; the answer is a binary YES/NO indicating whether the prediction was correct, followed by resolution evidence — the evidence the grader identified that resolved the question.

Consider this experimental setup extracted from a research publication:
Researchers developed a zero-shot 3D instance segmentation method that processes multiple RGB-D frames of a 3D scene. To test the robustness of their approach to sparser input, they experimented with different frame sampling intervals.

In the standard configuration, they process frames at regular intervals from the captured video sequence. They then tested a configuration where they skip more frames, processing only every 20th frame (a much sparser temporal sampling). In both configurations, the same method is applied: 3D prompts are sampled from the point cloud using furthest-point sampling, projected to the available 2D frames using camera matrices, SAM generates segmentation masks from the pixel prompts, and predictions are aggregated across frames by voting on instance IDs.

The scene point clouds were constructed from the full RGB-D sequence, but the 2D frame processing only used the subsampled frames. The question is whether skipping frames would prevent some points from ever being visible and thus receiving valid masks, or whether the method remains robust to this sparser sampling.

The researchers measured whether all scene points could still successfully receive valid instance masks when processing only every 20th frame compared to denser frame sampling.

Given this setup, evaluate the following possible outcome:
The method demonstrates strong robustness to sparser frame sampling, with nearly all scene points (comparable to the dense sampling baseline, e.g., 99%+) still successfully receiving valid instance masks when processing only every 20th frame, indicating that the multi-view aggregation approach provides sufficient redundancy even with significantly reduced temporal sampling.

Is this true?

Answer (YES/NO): YES